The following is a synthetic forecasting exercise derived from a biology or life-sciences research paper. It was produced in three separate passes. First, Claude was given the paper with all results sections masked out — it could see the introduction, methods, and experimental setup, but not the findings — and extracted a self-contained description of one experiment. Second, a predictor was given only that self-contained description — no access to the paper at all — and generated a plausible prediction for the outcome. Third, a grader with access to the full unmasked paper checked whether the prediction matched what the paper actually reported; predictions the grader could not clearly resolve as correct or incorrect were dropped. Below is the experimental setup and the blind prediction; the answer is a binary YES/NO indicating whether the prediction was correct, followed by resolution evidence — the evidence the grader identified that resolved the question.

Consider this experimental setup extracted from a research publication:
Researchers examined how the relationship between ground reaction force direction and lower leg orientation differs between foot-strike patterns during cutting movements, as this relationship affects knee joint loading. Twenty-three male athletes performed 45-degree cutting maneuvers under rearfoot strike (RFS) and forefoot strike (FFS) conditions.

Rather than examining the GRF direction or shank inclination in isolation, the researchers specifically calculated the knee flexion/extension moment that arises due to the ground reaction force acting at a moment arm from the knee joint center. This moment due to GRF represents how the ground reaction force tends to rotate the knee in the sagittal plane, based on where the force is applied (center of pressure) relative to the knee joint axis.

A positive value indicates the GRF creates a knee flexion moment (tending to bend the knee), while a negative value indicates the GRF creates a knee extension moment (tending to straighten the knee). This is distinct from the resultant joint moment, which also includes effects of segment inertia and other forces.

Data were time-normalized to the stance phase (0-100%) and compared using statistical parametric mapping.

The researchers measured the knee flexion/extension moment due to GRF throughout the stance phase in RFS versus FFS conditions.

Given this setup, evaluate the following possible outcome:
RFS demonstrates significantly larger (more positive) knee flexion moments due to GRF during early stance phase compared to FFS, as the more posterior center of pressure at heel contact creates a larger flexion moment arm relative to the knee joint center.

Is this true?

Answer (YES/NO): NO